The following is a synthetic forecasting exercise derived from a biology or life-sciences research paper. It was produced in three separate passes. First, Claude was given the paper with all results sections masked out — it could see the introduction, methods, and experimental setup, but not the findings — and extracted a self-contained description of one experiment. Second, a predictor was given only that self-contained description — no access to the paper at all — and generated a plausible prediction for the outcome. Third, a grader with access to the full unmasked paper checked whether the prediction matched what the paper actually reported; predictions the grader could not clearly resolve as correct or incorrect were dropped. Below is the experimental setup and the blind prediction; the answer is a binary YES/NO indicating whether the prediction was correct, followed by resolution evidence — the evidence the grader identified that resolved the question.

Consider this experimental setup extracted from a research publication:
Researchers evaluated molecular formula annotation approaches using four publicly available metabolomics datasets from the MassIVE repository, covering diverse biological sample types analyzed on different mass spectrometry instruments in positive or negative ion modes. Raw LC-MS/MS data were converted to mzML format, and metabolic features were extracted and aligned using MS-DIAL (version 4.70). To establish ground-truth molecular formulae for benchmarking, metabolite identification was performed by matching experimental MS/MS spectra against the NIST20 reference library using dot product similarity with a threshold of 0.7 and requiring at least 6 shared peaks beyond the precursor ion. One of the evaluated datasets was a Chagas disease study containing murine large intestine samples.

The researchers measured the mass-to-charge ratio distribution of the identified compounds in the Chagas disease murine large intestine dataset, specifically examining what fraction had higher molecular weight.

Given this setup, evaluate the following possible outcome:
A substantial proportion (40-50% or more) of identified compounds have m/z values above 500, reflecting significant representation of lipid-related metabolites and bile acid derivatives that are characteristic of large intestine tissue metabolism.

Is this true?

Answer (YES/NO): NO